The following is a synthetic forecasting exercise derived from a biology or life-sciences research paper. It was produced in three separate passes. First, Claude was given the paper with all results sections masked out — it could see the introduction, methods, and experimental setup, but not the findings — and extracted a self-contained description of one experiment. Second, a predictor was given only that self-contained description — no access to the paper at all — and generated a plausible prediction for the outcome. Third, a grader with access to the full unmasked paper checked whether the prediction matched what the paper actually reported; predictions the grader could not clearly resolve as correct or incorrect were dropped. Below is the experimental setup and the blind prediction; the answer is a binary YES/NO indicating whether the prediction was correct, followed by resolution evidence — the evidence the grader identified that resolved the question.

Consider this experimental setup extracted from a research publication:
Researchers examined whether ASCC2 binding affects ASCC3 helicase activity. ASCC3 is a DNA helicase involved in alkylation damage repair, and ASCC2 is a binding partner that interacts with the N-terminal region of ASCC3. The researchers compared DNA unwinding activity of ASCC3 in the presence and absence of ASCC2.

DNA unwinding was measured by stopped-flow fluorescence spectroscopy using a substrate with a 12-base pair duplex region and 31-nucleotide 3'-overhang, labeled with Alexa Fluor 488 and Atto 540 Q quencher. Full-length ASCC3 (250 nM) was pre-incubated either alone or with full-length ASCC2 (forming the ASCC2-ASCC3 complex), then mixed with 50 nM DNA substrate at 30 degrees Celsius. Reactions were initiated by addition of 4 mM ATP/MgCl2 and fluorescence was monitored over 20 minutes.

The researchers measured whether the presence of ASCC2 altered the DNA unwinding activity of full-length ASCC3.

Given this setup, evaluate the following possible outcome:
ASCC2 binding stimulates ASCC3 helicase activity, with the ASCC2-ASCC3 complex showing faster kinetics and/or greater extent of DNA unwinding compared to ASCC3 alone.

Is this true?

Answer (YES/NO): NO